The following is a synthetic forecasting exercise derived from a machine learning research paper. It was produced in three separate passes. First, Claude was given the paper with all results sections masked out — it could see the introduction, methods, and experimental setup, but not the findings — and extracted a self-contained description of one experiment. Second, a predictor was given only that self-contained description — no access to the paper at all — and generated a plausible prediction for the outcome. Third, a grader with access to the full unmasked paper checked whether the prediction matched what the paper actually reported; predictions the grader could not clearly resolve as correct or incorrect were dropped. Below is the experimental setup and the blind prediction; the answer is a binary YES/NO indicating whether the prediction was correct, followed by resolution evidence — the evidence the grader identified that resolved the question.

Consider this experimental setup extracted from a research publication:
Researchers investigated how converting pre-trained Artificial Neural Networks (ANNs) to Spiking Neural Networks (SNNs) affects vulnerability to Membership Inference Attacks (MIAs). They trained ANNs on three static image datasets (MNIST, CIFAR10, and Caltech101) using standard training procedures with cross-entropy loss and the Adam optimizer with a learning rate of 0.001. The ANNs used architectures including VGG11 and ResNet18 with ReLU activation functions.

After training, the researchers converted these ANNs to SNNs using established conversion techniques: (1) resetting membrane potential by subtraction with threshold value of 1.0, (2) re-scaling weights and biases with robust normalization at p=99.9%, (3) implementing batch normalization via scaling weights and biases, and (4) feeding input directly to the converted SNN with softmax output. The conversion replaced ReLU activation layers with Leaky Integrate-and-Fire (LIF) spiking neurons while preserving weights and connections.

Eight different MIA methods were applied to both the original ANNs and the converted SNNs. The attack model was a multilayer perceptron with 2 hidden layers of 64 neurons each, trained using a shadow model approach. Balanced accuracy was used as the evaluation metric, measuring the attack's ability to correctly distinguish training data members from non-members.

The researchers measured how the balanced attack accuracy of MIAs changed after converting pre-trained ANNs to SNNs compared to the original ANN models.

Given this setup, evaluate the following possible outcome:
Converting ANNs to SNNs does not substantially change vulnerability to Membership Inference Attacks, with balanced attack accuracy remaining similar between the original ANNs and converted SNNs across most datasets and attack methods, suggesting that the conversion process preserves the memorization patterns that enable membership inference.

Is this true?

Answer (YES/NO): NO